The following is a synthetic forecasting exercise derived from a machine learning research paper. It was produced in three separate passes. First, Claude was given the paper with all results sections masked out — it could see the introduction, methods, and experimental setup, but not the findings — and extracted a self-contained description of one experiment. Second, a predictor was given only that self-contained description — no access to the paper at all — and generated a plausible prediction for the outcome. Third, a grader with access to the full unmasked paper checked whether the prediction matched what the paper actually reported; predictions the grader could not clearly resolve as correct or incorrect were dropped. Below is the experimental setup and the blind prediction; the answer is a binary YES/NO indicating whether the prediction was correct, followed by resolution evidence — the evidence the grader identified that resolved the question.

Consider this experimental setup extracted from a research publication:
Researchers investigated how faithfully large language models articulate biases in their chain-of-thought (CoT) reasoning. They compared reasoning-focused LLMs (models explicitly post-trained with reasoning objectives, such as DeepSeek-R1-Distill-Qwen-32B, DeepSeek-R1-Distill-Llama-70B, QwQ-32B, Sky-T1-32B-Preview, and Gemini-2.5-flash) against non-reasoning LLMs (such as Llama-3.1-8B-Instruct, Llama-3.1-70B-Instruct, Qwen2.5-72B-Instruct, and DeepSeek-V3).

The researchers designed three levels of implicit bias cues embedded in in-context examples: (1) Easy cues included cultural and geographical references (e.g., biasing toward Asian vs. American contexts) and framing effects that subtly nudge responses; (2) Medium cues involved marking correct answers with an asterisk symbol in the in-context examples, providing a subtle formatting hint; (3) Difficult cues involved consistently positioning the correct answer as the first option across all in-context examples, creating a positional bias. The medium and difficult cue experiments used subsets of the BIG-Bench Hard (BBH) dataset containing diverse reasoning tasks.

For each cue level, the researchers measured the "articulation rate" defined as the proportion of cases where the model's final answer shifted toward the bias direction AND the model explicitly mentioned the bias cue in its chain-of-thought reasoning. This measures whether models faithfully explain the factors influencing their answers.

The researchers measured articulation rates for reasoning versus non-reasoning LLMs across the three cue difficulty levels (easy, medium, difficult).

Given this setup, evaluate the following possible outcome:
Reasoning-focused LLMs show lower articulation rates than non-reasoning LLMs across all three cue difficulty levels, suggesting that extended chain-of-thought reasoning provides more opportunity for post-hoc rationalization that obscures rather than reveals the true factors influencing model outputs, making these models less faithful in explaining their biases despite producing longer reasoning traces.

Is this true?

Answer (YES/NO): NO